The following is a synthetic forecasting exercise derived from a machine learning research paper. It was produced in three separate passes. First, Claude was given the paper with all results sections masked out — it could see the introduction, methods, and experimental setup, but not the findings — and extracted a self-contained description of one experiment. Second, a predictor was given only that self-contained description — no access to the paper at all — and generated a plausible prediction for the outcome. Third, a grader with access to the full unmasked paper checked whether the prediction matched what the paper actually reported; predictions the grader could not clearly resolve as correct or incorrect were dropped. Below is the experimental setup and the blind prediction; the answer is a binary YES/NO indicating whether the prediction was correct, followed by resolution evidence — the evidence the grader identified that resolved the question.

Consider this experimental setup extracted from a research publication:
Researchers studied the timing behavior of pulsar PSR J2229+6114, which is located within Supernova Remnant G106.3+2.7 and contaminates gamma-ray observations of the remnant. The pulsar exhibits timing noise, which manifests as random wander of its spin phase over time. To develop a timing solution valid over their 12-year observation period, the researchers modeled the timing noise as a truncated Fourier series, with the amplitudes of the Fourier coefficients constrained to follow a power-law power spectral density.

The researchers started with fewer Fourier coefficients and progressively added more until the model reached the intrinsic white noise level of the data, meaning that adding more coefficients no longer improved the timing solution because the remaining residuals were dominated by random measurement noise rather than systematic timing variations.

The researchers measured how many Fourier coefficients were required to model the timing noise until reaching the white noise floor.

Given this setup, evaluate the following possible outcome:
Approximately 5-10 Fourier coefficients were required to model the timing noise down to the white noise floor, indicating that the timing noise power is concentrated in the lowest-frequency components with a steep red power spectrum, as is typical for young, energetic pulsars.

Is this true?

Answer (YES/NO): NO